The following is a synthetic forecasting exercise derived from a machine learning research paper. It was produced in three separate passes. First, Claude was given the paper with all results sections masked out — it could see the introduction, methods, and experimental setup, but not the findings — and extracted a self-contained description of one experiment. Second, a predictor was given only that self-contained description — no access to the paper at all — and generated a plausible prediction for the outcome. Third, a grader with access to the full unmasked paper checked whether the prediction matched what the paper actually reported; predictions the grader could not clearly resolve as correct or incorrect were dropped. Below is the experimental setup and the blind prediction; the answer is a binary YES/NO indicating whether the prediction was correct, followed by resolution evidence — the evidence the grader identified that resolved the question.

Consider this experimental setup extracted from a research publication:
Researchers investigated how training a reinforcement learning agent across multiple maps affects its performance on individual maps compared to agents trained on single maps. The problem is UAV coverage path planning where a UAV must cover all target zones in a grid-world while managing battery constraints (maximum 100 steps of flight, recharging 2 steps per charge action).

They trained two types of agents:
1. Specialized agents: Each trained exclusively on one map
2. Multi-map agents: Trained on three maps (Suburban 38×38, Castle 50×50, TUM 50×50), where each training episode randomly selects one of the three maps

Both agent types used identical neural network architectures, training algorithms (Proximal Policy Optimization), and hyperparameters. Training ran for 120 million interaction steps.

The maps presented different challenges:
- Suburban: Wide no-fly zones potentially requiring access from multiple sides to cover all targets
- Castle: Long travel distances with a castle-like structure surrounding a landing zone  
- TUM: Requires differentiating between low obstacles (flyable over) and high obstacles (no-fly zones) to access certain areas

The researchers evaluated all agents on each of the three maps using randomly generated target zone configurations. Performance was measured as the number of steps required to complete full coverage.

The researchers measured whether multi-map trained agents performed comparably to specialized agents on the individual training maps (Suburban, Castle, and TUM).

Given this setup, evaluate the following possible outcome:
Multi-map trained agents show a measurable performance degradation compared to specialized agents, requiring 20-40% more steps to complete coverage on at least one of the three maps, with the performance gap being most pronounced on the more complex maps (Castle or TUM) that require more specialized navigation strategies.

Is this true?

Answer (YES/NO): NO